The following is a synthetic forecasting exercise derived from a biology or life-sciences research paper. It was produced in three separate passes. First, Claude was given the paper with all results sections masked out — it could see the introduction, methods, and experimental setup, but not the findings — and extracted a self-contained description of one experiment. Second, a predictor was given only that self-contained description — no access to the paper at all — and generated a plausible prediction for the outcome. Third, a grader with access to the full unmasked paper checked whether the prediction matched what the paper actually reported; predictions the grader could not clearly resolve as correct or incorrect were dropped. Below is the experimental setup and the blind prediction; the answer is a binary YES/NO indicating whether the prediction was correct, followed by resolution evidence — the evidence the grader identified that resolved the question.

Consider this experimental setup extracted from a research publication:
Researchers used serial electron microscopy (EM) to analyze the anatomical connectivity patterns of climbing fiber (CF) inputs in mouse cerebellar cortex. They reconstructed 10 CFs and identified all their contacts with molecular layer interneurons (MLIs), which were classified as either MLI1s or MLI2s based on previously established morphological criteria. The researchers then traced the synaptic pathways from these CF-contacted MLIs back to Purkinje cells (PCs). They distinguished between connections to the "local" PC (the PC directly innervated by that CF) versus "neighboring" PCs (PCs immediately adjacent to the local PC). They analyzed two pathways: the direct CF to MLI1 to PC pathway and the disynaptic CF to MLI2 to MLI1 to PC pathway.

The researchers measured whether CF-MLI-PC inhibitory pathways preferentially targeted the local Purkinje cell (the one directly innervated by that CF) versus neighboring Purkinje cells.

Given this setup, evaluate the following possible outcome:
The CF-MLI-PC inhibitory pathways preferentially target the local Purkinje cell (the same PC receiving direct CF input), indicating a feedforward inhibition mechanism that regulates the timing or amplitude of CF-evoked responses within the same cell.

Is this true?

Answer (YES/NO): YES